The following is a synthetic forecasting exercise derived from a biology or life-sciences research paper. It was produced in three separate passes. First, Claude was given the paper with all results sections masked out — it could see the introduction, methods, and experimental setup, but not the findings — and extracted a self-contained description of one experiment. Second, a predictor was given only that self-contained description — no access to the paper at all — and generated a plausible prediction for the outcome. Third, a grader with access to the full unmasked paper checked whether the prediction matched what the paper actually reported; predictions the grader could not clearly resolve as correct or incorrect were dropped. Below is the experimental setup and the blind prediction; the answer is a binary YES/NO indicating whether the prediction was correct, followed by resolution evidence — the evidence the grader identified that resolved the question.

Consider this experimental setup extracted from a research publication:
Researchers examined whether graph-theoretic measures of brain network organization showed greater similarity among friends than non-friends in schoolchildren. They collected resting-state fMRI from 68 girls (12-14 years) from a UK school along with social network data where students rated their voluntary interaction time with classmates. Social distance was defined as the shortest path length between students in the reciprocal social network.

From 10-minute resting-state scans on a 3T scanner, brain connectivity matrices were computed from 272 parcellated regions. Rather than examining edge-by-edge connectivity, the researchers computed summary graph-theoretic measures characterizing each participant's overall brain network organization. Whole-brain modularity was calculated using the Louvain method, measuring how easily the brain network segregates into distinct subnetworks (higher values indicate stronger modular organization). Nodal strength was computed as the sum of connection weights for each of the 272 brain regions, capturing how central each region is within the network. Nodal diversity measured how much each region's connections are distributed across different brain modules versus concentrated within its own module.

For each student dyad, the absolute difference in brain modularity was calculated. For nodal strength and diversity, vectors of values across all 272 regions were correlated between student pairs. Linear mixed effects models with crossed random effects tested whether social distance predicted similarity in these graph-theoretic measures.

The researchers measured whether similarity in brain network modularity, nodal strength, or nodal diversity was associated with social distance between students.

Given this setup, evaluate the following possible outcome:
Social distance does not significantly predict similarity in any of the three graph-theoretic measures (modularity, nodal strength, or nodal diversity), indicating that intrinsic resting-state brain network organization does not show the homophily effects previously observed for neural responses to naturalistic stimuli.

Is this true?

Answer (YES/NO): YES